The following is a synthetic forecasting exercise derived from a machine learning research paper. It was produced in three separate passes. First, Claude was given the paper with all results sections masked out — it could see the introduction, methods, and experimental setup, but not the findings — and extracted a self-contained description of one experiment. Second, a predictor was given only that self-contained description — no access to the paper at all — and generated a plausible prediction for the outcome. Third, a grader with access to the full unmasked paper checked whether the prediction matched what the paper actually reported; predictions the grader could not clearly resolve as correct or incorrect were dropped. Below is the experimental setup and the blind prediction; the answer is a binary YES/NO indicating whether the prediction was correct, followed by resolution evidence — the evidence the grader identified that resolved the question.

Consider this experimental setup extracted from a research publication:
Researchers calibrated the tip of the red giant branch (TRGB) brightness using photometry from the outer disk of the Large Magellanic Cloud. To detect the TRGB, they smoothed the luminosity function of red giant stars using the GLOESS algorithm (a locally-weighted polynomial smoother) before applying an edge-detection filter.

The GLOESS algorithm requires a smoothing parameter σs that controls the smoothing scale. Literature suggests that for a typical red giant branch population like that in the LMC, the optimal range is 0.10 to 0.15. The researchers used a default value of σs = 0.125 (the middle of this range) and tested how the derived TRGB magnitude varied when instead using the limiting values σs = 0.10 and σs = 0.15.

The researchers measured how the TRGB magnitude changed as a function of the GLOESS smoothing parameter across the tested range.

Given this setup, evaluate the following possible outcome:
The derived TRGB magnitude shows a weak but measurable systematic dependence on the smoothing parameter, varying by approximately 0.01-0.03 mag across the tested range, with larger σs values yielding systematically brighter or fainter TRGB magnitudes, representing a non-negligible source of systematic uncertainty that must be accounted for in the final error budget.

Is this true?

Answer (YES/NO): YES